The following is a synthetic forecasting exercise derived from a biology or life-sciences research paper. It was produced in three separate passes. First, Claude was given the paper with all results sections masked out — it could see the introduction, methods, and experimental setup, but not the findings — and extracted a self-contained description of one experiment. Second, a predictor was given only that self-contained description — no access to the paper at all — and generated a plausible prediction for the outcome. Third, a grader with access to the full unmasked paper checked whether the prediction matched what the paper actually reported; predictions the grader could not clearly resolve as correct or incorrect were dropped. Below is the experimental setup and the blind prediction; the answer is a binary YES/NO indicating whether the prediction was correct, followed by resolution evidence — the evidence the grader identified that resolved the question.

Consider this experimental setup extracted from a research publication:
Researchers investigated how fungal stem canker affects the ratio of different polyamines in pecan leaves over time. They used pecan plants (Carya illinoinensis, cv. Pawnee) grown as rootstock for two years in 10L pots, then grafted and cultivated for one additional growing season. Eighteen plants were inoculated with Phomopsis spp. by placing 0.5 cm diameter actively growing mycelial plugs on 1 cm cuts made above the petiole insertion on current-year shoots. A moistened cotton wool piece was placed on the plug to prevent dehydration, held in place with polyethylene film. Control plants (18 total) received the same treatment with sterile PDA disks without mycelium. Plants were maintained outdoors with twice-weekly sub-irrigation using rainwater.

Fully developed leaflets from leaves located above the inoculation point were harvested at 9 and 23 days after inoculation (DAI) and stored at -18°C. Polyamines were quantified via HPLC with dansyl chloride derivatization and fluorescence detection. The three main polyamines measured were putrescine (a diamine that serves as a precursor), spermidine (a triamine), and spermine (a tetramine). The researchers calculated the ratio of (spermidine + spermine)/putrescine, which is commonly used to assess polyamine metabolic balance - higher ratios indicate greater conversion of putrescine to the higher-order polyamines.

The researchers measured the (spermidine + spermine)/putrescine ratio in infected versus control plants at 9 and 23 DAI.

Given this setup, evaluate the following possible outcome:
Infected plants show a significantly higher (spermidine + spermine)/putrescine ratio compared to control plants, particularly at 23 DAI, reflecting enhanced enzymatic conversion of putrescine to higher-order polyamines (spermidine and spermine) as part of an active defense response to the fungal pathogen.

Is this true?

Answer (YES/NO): NO